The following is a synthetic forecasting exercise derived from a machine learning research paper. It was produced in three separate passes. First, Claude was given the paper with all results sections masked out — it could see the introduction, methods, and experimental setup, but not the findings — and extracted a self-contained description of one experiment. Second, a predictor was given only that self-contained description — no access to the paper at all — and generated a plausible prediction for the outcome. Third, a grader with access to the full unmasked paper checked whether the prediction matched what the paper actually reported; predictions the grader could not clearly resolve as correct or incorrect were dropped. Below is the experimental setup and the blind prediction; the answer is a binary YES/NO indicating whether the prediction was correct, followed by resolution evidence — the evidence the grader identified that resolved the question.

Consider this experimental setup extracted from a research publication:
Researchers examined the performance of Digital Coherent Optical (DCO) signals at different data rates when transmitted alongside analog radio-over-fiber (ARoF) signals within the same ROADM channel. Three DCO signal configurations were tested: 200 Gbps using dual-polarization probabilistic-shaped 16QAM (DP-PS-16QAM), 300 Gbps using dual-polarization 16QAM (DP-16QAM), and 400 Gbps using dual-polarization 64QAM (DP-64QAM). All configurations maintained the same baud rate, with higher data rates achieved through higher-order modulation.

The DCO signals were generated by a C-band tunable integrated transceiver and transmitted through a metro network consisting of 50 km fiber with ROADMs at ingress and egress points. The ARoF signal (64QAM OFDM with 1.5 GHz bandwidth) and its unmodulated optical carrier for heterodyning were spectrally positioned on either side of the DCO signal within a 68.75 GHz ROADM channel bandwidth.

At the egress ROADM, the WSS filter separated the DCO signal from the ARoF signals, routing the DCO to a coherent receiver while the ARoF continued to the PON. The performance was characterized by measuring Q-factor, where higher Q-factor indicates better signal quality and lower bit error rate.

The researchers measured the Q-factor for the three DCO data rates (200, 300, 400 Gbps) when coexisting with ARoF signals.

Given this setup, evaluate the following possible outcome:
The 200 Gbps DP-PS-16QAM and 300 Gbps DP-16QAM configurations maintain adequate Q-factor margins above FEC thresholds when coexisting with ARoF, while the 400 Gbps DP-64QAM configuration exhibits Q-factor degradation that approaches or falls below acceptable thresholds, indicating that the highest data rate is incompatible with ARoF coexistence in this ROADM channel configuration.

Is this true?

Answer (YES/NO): NO